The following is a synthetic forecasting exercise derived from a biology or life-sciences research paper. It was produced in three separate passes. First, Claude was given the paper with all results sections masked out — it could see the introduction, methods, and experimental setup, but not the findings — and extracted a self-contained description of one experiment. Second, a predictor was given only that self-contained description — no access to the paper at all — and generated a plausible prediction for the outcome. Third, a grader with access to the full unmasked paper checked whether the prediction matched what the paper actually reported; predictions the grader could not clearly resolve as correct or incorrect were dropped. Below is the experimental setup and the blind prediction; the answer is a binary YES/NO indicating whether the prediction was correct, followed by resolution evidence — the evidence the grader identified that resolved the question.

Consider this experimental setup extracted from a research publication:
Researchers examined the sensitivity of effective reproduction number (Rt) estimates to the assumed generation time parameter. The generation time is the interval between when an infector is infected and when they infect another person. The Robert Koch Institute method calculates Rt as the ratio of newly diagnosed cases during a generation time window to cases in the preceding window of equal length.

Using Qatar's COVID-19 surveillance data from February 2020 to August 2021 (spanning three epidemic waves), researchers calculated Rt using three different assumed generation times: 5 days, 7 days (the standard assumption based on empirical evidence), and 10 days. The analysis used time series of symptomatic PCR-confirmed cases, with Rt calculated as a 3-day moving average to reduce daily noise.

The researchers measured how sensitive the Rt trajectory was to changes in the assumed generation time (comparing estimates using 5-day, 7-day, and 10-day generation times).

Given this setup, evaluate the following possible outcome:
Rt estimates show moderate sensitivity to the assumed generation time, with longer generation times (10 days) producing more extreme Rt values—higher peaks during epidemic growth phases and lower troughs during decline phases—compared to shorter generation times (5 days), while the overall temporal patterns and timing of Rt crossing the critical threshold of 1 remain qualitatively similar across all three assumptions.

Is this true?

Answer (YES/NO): NO